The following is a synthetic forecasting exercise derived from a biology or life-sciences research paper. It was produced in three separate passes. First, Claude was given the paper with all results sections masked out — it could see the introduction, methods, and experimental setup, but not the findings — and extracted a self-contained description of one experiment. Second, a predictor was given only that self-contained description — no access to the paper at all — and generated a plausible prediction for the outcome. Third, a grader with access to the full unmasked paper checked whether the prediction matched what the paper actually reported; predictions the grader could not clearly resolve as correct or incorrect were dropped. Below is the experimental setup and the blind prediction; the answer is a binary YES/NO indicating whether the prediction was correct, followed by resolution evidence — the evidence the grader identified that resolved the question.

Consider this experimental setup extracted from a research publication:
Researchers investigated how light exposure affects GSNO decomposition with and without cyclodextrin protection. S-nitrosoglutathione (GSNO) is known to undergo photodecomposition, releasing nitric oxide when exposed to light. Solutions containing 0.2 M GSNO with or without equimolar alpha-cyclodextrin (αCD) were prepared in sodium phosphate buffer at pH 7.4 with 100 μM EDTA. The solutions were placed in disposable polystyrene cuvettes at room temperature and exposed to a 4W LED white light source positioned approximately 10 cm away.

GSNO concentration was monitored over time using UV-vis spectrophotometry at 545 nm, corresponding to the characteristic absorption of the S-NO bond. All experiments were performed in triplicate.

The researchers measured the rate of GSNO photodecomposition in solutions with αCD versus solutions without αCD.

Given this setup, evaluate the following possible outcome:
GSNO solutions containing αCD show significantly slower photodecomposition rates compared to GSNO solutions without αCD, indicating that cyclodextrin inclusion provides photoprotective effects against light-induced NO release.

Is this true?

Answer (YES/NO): YES